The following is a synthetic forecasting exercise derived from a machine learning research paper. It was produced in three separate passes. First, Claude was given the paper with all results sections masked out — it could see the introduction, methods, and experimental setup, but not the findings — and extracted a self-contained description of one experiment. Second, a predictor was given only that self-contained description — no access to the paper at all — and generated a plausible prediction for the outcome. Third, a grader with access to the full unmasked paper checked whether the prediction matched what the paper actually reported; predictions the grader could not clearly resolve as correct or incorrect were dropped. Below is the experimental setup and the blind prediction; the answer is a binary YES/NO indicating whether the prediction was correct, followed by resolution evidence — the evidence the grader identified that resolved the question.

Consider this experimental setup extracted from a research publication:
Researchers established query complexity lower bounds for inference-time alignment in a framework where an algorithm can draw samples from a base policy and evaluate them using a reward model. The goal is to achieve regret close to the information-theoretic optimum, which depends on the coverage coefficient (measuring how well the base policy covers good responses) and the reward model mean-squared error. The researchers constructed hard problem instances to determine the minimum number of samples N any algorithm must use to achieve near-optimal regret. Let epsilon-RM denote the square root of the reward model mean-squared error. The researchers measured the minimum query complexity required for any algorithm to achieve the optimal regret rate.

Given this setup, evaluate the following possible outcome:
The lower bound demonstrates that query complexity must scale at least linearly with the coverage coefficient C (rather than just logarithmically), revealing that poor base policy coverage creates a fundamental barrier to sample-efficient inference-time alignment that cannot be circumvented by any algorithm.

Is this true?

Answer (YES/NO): NO